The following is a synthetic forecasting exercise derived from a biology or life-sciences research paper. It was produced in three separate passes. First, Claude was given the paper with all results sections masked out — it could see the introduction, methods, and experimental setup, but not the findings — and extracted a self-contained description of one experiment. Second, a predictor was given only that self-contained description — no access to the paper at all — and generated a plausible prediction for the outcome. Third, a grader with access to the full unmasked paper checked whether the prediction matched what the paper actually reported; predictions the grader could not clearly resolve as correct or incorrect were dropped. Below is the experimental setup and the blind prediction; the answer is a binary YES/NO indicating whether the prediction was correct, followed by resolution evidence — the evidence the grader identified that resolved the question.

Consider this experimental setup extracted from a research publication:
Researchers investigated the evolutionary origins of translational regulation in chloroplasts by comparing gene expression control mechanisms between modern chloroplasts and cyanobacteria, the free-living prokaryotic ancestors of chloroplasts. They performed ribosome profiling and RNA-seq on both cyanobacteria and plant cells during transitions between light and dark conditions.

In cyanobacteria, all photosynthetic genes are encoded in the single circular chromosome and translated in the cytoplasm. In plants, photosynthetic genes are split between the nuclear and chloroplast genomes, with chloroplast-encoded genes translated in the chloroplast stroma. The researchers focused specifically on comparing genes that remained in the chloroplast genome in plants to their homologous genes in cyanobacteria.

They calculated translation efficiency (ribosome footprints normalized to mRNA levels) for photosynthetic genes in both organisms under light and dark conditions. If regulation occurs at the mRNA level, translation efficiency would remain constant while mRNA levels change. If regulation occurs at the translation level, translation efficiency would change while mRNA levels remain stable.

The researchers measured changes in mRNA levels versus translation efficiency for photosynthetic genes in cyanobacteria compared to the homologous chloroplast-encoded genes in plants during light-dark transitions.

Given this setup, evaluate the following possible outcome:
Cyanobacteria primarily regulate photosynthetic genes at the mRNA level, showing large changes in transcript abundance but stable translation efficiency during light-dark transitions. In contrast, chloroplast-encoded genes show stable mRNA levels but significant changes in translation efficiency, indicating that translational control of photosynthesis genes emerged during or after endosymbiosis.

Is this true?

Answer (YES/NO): YES